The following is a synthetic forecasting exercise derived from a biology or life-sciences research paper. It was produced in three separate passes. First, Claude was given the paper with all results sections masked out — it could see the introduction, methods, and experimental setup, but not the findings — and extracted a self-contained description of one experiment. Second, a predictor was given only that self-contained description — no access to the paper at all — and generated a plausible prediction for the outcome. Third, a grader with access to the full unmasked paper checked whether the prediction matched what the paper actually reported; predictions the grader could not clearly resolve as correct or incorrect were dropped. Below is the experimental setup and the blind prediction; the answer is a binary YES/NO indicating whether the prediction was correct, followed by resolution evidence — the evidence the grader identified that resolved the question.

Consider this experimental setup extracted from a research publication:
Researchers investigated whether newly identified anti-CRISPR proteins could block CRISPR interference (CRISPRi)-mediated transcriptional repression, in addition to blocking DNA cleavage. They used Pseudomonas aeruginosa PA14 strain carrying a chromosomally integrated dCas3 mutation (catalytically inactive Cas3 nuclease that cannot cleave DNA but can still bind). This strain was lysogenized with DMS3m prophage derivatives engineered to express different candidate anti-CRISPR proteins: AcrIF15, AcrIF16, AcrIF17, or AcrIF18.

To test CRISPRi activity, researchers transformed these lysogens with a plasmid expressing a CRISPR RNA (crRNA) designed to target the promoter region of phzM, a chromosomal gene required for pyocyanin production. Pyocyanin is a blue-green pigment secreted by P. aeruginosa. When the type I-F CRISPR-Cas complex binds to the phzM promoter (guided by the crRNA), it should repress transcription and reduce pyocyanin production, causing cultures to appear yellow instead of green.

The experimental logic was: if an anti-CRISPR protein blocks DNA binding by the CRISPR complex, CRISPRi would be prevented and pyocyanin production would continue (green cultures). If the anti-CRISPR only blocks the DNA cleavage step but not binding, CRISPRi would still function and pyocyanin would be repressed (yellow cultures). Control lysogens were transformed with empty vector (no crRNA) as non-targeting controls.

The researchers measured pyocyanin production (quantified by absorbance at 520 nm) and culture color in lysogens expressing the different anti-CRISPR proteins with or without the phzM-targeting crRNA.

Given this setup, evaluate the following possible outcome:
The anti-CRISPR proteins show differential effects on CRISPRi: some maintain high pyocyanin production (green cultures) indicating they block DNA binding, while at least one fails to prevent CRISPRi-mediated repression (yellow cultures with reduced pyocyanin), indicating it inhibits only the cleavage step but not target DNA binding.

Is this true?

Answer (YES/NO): YES